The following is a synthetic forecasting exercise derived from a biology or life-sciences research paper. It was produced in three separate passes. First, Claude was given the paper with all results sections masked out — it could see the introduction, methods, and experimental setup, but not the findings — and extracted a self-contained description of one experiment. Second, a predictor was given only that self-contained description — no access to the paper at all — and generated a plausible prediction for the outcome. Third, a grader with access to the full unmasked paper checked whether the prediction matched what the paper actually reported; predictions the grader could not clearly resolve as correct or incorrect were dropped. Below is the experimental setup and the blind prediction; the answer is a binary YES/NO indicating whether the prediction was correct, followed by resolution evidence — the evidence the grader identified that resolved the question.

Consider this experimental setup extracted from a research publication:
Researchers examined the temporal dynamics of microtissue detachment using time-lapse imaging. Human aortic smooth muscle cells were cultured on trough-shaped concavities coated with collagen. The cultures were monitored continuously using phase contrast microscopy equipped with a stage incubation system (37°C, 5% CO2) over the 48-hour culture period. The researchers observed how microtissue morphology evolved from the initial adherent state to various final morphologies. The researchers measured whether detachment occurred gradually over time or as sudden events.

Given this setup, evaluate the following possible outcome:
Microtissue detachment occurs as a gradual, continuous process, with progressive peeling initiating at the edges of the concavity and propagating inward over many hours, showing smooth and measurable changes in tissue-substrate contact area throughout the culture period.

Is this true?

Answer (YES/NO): NO